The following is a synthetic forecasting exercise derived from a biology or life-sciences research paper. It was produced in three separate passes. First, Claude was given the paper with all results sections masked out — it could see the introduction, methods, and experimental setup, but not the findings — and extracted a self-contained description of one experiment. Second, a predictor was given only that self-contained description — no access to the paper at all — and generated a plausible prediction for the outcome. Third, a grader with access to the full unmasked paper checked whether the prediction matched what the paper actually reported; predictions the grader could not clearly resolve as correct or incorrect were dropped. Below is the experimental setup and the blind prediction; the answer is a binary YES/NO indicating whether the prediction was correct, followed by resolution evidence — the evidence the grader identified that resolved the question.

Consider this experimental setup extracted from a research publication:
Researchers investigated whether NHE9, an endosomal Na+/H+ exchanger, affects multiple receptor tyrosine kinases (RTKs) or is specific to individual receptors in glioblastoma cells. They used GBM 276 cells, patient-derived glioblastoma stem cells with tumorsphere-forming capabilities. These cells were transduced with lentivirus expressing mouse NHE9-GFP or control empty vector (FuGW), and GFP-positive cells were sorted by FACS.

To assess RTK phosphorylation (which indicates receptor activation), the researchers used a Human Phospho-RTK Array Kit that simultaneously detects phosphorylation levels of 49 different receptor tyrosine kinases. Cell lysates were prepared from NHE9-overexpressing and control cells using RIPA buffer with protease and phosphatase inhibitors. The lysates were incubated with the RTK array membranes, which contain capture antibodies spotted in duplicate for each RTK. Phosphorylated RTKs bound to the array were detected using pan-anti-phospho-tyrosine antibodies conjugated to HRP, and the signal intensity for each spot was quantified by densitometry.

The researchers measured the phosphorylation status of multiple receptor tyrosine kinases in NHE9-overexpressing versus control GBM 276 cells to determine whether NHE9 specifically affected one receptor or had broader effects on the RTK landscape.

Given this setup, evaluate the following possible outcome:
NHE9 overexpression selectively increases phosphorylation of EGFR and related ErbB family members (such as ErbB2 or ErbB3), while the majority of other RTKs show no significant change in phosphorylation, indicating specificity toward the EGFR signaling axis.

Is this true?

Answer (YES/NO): NO